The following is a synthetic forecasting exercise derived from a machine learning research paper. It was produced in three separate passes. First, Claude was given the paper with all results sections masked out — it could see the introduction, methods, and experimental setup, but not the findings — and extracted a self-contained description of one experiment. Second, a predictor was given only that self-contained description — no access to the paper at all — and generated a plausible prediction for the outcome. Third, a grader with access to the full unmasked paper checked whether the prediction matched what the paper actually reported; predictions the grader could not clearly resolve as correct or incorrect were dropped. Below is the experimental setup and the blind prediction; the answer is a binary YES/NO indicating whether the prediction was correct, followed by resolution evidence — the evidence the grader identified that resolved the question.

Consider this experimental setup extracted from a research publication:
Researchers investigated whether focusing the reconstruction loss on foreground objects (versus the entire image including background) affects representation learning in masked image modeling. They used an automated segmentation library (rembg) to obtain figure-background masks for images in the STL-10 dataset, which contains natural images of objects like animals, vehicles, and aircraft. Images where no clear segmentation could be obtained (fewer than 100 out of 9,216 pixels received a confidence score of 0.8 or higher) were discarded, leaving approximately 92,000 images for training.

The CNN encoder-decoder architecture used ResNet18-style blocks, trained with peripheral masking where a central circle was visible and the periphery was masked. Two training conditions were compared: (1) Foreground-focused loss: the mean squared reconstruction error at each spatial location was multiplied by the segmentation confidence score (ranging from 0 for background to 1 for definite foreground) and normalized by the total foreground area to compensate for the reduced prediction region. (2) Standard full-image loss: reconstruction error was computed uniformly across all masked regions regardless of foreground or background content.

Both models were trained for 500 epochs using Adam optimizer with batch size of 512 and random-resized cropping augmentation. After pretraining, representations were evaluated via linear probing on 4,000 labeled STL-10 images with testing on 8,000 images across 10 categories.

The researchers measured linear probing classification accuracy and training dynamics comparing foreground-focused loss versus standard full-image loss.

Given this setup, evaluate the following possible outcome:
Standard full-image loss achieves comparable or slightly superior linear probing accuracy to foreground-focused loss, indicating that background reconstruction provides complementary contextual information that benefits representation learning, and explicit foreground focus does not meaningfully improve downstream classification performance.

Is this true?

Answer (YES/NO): NO